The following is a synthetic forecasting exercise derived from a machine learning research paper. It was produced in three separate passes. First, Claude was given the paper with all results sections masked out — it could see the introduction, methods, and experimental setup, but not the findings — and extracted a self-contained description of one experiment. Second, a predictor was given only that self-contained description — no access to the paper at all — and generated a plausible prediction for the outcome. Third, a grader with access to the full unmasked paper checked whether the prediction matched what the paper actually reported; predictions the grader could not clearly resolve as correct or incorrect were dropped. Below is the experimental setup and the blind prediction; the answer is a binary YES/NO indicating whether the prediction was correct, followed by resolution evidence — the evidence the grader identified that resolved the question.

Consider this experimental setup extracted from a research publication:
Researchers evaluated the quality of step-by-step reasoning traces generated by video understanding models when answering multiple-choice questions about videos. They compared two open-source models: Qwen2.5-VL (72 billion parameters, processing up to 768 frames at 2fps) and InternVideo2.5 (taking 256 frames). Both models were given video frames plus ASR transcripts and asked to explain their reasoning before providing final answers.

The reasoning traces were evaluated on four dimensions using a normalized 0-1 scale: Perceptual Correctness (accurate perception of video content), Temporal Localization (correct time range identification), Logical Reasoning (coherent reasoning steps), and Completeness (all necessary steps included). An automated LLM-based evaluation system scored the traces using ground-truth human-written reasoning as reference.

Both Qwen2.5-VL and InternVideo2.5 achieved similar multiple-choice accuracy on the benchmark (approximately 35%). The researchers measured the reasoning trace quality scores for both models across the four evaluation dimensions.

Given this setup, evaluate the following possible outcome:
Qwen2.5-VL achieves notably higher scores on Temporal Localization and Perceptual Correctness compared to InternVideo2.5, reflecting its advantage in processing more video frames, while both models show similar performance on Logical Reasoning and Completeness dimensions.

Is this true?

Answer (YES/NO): NO